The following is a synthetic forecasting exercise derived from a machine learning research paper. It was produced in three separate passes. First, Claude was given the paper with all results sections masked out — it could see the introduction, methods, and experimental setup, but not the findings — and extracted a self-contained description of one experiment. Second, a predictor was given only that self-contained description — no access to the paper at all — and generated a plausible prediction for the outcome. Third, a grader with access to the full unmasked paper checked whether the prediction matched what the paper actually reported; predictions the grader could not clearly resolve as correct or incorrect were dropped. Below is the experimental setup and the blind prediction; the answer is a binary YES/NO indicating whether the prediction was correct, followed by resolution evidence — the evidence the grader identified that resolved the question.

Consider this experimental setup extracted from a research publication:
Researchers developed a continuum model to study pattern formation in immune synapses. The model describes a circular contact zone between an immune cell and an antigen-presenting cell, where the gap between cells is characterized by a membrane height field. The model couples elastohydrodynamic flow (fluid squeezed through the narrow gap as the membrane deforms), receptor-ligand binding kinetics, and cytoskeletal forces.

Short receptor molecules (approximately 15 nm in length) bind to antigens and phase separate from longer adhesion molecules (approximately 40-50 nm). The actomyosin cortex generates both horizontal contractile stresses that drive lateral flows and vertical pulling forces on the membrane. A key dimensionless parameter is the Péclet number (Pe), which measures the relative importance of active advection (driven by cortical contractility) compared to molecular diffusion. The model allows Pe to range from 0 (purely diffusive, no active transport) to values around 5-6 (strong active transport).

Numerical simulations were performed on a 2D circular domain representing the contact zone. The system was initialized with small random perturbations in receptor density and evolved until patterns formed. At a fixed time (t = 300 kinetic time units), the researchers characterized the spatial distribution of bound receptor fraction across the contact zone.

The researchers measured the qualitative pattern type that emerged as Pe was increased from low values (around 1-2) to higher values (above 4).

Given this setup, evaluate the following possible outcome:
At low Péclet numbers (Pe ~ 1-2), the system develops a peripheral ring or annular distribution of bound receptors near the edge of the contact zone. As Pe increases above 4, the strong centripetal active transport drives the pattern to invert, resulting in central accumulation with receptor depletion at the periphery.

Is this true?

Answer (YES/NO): NO